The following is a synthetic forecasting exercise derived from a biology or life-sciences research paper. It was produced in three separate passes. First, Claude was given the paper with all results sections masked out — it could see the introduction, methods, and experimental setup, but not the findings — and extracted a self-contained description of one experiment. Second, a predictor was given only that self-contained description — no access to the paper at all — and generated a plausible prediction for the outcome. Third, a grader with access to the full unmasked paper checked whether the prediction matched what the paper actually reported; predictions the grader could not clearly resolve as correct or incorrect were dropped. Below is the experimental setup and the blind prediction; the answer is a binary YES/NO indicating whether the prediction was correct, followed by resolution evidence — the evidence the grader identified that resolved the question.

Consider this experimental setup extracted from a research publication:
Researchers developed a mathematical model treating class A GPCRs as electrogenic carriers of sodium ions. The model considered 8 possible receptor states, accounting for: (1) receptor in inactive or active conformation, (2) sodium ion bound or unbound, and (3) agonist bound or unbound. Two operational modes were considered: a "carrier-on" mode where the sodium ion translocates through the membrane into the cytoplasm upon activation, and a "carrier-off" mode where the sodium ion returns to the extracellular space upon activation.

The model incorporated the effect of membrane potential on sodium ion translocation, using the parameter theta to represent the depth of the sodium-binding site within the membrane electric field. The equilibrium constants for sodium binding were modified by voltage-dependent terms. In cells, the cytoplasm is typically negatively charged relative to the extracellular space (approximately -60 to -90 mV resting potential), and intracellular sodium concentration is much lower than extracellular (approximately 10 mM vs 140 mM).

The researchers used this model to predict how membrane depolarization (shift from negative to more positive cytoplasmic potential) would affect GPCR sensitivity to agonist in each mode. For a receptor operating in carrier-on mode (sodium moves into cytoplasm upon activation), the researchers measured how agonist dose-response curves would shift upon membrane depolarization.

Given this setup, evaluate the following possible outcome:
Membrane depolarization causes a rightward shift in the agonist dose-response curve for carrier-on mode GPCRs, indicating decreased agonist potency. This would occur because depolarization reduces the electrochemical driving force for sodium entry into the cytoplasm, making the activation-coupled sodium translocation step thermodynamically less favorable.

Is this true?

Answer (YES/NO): YES